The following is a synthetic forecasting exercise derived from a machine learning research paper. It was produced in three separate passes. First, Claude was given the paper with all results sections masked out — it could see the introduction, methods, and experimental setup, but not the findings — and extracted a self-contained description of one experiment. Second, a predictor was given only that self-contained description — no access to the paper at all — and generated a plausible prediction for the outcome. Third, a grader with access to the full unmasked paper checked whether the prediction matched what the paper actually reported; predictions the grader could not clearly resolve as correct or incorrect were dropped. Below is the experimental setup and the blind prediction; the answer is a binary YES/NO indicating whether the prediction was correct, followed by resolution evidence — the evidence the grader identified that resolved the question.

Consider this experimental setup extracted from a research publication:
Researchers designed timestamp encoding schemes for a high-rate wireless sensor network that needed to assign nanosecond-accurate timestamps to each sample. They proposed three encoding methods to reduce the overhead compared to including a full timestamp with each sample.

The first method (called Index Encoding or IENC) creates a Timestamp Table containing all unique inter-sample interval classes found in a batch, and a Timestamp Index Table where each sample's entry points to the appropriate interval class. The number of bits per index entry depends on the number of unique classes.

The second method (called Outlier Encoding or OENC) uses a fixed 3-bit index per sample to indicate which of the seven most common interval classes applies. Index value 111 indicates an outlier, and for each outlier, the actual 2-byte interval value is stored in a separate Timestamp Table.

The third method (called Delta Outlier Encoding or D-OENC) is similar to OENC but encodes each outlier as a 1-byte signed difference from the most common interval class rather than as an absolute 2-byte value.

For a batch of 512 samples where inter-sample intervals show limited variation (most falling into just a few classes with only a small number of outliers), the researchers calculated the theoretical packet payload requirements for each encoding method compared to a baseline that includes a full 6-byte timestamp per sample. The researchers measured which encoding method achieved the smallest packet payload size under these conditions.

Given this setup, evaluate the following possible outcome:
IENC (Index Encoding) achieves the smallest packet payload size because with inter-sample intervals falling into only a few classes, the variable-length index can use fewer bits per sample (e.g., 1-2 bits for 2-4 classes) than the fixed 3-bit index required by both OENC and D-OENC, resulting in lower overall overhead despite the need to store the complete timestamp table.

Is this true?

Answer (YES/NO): NO